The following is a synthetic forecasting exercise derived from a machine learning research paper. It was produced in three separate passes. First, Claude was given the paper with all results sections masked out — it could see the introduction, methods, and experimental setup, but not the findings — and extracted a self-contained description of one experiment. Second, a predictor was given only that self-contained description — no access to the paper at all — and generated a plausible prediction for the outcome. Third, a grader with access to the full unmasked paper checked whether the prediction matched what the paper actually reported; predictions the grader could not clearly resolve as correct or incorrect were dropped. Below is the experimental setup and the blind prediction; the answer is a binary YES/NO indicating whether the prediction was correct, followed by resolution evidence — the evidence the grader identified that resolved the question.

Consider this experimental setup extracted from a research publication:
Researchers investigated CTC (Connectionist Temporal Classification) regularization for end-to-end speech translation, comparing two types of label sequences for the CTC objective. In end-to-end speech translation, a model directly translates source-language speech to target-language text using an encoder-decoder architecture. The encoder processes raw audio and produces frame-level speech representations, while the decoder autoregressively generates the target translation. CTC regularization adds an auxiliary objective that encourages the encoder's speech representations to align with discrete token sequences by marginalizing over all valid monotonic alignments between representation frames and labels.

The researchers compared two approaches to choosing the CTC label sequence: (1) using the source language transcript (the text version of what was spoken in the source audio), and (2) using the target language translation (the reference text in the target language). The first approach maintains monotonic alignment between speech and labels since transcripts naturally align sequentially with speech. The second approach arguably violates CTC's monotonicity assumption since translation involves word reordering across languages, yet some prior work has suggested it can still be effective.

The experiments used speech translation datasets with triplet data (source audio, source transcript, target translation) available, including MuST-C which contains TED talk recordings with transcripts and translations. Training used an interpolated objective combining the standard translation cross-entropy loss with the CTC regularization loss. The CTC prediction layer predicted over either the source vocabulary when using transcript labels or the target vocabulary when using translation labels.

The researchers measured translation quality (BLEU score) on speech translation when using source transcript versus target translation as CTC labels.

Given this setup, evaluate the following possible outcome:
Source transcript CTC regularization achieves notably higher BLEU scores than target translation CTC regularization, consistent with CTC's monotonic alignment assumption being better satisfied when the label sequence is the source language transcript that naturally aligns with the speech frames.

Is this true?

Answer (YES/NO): YES